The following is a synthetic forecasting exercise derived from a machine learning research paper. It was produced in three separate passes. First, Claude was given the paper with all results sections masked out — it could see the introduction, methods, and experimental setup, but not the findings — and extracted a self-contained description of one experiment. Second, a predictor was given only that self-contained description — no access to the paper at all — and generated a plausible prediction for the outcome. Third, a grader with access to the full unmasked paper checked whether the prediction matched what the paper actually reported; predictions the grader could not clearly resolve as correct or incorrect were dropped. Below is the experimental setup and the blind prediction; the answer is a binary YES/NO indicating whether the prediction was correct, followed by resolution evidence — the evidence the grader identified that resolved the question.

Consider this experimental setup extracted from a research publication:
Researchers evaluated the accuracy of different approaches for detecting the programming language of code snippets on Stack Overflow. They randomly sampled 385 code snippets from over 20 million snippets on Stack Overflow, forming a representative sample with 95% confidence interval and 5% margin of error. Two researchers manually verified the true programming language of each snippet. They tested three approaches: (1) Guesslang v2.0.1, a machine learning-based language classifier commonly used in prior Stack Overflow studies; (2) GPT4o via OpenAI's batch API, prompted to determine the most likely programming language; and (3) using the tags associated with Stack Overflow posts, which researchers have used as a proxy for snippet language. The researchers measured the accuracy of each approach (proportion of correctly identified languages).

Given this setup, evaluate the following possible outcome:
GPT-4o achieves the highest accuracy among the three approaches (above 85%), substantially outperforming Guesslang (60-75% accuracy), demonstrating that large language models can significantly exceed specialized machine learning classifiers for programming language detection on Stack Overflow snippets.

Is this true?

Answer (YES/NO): NO